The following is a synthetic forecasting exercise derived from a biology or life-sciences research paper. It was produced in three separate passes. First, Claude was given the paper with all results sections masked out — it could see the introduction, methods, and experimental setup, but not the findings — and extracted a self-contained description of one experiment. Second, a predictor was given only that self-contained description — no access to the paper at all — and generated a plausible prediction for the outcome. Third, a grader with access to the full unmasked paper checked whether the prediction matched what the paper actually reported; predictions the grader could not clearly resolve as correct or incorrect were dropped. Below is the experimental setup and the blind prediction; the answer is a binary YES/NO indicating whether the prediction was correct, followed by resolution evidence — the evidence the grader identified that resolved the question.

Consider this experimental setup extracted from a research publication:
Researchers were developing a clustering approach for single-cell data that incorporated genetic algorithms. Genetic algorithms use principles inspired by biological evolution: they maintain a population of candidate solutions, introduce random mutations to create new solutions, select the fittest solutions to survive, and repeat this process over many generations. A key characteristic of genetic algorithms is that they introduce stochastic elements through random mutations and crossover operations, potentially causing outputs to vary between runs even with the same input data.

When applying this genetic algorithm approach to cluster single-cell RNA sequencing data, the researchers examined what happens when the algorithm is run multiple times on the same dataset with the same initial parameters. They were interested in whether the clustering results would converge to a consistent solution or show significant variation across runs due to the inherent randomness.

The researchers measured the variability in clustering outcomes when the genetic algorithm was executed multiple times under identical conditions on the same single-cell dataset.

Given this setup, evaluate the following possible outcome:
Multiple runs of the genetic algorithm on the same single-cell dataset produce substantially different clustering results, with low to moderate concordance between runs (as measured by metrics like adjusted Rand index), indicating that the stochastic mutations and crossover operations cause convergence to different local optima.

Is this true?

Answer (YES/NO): NO